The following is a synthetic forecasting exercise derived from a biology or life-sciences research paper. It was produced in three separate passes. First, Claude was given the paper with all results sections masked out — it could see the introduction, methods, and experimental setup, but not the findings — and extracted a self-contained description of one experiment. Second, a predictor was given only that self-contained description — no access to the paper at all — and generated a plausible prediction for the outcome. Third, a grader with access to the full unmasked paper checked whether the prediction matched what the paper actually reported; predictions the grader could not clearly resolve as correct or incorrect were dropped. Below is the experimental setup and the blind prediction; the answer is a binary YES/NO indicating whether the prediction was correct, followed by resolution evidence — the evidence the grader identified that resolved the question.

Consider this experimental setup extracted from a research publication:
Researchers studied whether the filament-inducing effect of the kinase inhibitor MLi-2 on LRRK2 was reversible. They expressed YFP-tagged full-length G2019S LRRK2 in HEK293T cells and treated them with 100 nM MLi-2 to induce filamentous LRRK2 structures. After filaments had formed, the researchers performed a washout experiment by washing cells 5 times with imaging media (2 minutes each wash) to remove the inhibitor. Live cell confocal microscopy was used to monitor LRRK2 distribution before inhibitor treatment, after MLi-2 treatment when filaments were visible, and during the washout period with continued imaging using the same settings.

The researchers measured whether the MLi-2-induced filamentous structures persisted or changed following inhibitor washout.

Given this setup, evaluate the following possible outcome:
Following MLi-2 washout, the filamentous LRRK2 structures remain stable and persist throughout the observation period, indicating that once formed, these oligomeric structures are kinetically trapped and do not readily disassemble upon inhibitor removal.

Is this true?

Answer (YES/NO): NO